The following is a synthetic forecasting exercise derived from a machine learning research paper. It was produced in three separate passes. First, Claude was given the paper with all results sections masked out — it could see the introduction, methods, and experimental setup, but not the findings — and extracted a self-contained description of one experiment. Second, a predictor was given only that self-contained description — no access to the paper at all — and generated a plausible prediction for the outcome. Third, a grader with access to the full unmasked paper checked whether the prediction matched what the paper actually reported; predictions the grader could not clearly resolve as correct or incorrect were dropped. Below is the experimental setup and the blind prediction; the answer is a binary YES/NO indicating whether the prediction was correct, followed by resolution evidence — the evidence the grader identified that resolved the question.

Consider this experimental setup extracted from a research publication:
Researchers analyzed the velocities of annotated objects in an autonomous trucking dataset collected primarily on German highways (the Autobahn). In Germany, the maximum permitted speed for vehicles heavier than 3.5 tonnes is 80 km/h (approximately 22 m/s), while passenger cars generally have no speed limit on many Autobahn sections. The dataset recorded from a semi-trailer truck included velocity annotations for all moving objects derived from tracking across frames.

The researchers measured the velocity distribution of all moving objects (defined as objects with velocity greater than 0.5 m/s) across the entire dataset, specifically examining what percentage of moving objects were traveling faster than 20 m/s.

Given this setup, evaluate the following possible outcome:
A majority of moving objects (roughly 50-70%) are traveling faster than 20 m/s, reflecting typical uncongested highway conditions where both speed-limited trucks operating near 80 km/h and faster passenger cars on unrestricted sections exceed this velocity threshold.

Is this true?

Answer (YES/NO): NO